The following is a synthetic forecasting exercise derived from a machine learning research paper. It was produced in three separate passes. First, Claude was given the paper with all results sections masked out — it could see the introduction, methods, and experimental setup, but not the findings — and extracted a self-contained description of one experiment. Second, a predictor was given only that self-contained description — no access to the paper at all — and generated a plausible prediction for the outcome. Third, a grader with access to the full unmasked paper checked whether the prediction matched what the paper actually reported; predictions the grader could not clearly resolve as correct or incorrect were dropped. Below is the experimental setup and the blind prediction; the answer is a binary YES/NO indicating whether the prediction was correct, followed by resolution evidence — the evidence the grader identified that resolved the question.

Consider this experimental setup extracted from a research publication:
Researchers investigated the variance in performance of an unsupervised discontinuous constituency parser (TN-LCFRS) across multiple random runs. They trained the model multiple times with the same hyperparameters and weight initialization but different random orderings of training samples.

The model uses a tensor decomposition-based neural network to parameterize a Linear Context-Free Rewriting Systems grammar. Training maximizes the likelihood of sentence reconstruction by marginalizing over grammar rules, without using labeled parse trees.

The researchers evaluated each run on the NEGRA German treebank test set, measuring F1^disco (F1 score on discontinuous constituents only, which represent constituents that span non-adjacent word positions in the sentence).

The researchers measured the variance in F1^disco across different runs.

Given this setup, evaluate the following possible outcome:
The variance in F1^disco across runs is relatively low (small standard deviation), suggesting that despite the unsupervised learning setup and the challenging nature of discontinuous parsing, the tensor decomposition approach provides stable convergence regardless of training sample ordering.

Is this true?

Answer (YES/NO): NO